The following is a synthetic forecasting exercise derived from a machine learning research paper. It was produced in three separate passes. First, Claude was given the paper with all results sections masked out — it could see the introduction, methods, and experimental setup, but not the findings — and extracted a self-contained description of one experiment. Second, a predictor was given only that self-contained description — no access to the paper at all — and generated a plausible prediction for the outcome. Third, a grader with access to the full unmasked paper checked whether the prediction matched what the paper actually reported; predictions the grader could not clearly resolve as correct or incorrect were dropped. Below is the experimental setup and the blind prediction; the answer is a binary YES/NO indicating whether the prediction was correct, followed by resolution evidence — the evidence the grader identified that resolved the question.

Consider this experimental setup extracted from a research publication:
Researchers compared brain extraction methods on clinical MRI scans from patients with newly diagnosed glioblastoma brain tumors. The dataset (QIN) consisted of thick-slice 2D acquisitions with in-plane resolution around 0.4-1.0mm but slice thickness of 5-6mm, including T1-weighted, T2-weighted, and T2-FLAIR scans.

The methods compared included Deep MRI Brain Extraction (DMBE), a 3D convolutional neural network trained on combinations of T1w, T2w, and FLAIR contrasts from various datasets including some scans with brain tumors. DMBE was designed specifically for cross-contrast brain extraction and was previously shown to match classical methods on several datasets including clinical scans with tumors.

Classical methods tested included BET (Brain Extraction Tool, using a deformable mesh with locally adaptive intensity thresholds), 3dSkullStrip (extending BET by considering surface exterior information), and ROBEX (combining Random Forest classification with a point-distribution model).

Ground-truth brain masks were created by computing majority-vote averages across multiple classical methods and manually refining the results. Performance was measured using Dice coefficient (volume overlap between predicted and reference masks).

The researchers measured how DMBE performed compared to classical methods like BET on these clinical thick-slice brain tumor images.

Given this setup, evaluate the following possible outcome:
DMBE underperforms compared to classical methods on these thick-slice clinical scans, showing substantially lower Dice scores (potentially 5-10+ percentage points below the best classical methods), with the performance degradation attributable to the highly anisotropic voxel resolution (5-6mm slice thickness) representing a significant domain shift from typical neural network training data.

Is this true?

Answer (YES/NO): YES